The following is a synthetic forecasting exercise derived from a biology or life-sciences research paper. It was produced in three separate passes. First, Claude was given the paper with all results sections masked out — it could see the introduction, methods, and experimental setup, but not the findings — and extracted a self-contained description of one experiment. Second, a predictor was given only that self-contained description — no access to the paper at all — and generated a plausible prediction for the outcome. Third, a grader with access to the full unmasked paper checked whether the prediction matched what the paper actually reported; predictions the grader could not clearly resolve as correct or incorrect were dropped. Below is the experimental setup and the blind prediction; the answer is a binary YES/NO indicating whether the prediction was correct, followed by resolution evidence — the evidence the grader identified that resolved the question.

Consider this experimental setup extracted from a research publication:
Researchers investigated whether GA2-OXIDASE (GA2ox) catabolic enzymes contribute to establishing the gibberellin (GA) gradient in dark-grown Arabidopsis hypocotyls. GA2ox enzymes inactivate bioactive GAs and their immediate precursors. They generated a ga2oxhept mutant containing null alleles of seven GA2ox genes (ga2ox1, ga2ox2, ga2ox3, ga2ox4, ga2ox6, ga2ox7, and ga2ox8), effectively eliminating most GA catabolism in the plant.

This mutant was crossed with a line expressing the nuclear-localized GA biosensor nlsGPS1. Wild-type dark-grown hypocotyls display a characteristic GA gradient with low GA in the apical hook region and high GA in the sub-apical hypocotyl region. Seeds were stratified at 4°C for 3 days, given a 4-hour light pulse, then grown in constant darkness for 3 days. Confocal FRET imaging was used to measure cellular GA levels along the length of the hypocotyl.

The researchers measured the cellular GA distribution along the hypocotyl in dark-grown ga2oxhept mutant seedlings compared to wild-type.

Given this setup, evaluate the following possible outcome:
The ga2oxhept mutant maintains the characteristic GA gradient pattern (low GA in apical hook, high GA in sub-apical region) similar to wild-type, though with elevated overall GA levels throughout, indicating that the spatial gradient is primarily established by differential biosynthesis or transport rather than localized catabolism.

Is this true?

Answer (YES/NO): NO